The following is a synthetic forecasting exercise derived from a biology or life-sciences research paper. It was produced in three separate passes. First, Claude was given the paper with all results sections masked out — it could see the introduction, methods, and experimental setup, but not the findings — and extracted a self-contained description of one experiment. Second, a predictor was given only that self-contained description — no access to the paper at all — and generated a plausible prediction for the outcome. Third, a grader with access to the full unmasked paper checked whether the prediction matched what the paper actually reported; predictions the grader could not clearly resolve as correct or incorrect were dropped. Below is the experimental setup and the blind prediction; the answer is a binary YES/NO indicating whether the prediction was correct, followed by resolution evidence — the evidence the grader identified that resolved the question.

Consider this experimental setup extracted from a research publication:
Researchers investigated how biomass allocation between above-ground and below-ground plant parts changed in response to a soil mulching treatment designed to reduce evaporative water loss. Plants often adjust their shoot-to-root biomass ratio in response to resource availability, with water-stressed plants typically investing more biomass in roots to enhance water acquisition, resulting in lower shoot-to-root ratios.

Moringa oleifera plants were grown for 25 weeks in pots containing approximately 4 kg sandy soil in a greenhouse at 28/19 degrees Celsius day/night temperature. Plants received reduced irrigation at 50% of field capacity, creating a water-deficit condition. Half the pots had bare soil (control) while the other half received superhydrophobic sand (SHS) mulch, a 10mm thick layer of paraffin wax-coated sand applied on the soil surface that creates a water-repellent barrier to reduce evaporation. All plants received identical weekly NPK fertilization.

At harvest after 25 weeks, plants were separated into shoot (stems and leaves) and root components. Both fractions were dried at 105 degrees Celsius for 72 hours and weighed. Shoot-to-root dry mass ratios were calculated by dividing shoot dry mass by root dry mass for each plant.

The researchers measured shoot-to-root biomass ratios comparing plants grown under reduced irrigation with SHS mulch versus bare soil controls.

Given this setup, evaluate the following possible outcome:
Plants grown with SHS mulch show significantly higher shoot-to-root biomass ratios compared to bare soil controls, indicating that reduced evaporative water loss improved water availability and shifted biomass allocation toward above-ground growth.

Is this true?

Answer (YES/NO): YES